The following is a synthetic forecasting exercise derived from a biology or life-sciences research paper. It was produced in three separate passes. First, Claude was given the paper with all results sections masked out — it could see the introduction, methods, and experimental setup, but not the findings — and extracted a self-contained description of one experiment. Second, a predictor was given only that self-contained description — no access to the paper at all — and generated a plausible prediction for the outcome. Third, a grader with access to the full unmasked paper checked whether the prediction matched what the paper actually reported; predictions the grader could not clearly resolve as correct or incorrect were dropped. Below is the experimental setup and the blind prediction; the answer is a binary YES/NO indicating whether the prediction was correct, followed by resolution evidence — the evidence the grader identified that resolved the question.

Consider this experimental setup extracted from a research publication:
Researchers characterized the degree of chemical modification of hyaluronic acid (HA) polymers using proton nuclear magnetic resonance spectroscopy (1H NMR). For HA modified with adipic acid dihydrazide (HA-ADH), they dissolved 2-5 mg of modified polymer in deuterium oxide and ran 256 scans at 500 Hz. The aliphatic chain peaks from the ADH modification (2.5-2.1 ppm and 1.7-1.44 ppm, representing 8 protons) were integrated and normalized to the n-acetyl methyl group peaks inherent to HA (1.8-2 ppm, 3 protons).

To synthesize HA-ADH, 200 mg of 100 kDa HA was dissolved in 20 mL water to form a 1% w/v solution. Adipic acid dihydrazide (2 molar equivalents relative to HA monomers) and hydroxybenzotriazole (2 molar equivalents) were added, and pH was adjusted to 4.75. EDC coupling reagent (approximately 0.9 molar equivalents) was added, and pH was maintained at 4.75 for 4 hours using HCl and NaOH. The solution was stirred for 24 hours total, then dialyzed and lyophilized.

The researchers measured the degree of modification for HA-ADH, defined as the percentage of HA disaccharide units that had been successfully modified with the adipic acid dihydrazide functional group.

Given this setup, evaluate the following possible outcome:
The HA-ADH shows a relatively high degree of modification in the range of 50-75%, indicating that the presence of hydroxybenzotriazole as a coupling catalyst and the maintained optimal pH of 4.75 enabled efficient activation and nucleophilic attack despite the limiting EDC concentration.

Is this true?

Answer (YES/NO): YES